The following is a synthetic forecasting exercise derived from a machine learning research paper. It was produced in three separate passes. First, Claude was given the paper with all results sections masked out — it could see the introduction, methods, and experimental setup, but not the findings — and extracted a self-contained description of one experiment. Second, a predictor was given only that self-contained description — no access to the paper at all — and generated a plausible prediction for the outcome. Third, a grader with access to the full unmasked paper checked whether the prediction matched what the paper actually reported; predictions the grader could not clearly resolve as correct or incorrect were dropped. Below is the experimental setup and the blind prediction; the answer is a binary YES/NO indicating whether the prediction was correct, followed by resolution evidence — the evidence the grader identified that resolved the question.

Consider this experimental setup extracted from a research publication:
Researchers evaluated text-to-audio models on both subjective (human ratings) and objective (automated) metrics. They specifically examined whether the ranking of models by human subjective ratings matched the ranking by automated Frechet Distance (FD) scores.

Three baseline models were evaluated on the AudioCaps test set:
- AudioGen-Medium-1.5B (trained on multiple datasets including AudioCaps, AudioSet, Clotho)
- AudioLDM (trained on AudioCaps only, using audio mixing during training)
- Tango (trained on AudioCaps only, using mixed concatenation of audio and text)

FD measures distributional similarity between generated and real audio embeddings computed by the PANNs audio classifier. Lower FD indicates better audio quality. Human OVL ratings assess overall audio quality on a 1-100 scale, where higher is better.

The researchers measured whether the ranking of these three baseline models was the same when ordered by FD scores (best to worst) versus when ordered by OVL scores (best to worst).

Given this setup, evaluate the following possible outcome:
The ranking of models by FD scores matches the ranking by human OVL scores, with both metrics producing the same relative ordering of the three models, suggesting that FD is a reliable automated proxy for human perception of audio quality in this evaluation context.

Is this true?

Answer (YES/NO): NO